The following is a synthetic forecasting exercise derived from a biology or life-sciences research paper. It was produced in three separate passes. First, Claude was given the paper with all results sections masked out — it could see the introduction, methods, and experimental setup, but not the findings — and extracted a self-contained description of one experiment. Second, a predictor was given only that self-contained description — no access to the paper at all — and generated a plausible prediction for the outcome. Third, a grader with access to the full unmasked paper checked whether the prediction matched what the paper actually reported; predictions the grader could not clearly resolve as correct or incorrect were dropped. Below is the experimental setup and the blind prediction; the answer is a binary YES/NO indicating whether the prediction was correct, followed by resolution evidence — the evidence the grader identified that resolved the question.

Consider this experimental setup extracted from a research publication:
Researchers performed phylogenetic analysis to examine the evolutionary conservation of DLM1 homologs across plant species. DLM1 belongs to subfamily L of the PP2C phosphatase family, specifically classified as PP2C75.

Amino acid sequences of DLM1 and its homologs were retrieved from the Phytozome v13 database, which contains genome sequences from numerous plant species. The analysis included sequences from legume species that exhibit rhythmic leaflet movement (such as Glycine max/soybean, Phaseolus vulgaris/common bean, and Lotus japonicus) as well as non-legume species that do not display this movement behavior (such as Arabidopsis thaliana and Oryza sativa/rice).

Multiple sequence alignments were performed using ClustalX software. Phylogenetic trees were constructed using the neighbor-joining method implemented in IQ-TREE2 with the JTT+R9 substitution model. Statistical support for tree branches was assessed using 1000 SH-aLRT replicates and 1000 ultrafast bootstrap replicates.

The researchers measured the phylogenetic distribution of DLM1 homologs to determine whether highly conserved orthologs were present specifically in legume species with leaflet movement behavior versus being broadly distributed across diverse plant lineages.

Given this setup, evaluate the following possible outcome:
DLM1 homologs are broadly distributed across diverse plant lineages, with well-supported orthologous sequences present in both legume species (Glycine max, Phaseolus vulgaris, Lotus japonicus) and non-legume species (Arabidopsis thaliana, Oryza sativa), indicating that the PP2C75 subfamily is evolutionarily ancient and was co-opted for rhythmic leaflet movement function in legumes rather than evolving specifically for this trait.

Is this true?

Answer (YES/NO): YES